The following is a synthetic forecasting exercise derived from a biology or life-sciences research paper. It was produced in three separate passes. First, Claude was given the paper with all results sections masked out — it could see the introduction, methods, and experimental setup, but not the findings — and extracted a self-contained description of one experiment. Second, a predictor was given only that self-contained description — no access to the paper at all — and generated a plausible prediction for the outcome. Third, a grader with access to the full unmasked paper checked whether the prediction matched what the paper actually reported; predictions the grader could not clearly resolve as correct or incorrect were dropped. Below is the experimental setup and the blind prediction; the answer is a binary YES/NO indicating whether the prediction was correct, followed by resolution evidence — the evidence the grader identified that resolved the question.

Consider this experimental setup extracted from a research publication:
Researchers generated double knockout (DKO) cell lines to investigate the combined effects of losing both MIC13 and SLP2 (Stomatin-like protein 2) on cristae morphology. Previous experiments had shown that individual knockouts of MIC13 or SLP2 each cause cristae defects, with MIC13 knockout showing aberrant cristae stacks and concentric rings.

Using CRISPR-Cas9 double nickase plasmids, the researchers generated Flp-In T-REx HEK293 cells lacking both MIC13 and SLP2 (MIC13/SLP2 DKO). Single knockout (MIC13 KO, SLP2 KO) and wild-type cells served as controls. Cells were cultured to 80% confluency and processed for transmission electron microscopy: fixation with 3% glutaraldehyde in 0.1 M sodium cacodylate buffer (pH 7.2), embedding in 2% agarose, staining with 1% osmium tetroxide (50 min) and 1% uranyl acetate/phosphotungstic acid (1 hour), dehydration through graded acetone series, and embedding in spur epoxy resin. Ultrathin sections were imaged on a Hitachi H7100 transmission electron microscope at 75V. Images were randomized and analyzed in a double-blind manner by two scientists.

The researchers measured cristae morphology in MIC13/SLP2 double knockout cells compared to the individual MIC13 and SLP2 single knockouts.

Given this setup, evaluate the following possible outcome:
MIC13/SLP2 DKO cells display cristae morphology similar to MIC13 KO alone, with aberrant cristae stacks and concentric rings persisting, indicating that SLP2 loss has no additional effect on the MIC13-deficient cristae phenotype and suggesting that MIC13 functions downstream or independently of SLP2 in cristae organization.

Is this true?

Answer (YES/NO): YES